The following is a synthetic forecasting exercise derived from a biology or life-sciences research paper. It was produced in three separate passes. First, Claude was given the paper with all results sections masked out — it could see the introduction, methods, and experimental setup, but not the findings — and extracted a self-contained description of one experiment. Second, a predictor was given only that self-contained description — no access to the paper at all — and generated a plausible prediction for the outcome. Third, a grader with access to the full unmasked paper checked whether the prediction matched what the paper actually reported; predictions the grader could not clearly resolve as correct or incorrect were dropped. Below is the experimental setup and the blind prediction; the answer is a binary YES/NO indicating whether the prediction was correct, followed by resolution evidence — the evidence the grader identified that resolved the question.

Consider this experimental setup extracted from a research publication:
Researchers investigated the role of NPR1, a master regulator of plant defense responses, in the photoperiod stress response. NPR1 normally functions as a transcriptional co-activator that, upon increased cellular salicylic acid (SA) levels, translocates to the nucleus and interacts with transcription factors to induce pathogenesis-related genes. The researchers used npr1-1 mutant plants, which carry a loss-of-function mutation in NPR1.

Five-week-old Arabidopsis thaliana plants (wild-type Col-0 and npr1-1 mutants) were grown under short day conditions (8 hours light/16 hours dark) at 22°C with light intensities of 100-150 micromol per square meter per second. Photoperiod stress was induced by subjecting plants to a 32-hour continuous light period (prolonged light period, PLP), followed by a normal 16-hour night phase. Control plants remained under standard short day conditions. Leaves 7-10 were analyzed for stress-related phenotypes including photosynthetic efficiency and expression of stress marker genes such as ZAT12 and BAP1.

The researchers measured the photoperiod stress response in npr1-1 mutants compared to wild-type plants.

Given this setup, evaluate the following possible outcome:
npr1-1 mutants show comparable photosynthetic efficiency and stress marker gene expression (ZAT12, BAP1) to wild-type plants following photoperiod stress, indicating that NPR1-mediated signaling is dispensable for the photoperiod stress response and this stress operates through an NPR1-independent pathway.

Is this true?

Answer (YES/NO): NO